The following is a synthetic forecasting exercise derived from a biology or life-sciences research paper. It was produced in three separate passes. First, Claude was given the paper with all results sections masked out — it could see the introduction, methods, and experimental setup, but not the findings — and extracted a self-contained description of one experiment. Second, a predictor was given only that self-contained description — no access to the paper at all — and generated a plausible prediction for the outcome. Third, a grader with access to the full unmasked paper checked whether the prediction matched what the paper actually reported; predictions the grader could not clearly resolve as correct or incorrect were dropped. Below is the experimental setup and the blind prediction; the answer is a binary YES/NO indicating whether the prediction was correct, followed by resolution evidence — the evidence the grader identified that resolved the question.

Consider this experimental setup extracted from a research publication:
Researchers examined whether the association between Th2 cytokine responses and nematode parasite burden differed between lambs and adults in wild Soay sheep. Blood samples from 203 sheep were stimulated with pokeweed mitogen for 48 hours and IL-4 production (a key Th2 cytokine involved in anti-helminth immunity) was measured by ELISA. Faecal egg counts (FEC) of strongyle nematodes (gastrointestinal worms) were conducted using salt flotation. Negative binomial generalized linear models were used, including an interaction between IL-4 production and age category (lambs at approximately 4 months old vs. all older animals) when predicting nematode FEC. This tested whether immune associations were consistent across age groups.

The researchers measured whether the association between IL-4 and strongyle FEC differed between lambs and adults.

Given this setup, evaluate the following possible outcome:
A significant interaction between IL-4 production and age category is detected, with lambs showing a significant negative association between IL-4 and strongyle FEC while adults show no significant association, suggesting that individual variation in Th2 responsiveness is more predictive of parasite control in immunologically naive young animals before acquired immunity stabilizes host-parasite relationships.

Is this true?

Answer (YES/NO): NO